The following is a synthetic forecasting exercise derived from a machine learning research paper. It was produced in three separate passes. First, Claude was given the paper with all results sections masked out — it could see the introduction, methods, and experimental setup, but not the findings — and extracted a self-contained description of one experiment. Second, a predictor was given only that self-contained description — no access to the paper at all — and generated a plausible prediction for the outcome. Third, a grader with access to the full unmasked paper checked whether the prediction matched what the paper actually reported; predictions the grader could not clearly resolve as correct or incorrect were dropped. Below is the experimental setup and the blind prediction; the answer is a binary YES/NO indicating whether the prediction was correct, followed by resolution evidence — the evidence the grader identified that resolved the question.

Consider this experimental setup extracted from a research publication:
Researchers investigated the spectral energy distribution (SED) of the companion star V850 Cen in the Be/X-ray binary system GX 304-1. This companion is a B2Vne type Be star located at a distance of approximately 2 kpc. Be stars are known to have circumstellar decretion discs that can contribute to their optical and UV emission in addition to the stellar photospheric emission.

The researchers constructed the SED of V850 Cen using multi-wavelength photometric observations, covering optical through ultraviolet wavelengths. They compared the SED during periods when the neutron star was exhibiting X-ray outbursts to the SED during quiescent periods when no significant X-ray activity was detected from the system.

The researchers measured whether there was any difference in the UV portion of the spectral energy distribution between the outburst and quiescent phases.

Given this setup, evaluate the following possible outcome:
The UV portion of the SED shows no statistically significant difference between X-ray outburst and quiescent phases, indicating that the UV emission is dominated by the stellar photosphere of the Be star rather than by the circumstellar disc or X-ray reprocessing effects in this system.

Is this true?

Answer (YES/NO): NO